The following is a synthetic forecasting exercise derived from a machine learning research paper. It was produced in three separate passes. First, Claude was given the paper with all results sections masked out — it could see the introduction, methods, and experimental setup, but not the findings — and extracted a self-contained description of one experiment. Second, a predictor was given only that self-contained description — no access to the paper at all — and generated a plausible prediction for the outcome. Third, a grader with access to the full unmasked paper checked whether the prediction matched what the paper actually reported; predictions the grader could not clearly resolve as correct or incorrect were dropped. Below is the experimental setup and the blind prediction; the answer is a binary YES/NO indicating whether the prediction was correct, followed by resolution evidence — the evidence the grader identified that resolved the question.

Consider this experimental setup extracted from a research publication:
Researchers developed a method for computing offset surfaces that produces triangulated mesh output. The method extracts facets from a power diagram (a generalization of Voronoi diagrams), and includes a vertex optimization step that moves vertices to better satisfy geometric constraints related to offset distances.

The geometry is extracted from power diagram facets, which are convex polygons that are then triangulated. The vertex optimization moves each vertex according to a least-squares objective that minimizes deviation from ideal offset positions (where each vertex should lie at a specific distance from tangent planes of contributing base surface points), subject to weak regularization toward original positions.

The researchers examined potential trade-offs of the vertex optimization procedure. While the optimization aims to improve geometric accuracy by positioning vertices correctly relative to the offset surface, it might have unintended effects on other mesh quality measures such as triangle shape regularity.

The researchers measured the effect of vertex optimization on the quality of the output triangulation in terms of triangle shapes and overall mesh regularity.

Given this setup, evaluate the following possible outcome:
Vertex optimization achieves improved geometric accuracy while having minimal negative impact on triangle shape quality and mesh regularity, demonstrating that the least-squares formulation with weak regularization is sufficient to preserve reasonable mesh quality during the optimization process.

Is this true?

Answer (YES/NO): NO